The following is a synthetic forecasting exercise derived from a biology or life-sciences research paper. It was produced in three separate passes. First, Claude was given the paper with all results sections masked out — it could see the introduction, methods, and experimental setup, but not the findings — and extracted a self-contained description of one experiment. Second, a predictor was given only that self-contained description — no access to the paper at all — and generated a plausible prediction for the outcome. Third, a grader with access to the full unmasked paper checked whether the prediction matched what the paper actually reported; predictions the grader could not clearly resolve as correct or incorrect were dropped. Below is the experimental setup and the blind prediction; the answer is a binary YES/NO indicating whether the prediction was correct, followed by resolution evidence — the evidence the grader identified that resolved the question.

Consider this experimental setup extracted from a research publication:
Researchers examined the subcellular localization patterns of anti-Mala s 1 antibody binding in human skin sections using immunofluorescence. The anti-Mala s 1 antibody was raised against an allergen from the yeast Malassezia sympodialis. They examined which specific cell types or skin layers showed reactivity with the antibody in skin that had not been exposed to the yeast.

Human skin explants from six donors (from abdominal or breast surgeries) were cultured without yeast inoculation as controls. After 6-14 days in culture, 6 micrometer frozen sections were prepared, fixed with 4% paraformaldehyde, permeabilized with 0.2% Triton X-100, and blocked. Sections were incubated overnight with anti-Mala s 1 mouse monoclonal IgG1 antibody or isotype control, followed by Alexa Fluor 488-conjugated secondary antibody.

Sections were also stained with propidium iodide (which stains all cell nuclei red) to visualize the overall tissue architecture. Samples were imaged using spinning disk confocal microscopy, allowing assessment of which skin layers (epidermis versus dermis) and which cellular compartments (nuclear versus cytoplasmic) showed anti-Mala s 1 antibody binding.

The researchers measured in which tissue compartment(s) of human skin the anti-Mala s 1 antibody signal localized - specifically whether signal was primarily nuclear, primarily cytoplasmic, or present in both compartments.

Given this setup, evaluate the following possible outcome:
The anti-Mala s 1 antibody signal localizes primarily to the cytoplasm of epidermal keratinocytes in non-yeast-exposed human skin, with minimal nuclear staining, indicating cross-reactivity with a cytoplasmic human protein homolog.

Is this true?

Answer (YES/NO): NO